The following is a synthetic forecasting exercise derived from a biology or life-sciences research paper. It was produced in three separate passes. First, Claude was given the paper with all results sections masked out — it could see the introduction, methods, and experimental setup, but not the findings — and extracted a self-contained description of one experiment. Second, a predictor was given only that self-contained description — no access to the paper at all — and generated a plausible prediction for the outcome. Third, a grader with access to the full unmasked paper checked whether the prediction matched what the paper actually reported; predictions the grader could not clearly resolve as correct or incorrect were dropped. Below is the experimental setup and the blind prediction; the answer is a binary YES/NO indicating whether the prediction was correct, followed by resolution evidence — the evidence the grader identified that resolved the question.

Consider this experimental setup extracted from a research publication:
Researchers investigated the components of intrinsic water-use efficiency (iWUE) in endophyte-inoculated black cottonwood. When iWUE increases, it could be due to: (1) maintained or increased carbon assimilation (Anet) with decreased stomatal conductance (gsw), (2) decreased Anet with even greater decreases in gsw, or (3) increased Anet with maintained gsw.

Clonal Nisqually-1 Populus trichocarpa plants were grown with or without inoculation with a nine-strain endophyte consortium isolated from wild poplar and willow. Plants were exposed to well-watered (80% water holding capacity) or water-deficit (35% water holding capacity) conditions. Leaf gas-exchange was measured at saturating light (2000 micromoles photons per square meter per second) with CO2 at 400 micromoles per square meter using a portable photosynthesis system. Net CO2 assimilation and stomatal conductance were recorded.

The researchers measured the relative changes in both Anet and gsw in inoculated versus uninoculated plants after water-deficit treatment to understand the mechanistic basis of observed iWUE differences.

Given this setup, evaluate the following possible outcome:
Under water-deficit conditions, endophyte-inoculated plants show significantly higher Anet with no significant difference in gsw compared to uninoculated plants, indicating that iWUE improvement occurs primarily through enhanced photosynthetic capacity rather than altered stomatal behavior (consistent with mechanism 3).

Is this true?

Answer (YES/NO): NO